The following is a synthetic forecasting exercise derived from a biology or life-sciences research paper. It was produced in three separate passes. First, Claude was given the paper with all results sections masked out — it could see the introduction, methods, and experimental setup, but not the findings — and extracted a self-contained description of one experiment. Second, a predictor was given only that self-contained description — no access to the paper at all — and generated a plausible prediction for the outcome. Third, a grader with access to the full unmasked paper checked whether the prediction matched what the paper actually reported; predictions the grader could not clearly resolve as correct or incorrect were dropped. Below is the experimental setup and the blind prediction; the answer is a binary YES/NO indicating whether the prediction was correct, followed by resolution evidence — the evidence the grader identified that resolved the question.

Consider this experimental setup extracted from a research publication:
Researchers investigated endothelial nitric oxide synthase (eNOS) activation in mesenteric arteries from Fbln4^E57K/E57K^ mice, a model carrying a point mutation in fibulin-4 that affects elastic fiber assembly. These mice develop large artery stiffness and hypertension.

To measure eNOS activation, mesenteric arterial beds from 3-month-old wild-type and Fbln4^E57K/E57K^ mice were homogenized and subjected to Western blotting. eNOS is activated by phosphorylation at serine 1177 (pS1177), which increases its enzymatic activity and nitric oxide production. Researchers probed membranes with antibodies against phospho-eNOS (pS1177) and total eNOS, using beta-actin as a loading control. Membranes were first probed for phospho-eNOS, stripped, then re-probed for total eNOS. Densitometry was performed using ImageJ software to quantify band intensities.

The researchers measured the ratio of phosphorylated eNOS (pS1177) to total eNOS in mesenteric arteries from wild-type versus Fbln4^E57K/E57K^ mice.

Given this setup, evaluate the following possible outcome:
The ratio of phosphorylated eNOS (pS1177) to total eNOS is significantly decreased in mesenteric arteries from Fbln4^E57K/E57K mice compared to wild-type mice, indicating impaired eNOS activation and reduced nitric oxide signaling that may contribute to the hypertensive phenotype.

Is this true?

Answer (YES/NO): YES